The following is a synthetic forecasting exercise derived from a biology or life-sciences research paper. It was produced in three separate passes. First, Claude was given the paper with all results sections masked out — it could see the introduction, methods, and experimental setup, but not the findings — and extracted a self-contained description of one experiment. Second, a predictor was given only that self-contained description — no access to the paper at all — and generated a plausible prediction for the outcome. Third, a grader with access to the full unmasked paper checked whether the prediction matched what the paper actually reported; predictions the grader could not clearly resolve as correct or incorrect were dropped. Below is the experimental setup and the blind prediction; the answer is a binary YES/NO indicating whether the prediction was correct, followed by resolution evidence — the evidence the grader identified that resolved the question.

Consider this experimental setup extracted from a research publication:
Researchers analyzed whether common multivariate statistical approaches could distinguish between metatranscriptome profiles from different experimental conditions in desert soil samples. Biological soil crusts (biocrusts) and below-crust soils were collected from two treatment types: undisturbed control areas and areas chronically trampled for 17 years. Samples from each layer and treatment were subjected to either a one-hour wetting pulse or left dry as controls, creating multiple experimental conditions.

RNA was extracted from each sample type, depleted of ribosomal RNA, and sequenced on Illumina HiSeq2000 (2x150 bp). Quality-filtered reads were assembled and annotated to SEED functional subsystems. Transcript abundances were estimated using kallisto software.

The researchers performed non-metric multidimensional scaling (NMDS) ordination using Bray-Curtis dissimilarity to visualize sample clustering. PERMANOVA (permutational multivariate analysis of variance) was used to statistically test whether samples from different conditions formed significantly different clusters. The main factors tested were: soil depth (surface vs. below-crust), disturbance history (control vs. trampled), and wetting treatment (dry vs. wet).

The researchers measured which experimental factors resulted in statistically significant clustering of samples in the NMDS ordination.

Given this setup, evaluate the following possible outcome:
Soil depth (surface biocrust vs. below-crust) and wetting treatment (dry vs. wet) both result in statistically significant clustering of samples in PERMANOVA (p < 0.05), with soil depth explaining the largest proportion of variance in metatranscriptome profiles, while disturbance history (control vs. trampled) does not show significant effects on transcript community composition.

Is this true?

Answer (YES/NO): NO